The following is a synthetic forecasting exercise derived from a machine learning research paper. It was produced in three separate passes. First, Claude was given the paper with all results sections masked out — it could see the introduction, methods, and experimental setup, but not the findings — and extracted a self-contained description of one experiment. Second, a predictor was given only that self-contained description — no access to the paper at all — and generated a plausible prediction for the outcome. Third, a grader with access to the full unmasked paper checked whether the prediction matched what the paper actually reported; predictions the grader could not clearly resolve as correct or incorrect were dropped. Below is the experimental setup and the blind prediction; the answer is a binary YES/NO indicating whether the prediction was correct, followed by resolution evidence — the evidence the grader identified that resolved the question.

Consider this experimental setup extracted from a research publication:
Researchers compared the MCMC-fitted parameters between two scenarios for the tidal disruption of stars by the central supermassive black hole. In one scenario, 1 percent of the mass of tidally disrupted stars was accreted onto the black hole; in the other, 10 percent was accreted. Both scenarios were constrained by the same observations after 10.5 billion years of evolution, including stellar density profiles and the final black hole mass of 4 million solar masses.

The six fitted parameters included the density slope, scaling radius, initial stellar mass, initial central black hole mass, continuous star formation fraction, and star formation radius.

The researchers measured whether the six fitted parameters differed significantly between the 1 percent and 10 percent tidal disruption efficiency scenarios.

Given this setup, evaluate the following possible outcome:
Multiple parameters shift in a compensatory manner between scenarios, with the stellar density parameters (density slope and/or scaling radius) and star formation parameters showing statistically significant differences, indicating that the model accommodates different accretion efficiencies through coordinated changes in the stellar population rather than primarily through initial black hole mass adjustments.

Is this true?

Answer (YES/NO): NO